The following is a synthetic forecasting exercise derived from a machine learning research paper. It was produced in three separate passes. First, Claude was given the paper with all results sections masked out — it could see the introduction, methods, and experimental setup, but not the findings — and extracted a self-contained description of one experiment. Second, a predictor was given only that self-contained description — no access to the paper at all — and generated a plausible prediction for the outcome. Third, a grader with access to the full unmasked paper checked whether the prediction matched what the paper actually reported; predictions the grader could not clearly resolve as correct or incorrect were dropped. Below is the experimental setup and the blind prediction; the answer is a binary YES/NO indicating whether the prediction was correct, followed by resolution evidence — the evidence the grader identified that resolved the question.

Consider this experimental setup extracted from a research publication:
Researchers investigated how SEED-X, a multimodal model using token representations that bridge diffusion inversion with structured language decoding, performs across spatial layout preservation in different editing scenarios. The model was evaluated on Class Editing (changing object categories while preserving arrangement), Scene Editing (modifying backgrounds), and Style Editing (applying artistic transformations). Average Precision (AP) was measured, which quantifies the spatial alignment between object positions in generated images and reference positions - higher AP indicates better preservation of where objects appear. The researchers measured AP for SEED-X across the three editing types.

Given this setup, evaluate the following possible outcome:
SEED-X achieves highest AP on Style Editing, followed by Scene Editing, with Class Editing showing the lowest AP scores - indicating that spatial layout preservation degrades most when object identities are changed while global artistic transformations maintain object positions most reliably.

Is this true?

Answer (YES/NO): NO